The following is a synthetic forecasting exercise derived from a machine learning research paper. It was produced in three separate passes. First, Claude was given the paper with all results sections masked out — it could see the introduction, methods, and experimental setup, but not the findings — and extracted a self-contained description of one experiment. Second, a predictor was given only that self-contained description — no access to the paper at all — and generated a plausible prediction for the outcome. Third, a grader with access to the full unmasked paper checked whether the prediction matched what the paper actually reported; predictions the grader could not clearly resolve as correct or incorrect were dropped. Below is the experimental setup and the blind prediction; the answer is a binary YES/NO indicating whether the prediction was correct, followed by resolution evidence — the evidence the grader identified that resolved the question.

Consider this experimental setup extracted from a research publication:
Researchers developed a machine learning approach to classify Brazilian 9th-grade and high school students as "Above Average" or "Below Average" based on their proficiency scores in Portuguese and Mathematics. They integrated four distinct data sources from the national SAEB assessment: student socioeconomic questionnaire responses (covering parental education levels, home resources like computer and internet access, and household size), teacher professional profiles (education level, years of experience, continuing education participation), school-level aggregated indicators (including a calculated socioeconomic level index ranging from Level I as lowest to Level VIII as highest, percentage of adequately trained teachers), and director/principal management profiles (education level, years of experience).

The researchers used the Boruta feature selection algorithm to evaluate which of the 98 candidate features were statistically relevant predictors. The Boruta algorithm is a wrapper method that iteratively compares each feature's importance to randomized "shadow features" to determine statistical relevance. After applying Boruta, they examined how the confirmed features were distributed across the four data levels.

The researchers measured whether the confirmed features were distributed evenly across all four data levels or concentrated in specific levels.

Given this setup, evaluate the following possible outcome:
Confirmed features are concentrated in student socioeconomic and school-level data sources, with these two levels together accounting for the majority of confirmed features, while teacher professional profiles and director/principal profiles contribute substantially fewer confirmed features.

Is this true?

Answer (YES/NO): YES